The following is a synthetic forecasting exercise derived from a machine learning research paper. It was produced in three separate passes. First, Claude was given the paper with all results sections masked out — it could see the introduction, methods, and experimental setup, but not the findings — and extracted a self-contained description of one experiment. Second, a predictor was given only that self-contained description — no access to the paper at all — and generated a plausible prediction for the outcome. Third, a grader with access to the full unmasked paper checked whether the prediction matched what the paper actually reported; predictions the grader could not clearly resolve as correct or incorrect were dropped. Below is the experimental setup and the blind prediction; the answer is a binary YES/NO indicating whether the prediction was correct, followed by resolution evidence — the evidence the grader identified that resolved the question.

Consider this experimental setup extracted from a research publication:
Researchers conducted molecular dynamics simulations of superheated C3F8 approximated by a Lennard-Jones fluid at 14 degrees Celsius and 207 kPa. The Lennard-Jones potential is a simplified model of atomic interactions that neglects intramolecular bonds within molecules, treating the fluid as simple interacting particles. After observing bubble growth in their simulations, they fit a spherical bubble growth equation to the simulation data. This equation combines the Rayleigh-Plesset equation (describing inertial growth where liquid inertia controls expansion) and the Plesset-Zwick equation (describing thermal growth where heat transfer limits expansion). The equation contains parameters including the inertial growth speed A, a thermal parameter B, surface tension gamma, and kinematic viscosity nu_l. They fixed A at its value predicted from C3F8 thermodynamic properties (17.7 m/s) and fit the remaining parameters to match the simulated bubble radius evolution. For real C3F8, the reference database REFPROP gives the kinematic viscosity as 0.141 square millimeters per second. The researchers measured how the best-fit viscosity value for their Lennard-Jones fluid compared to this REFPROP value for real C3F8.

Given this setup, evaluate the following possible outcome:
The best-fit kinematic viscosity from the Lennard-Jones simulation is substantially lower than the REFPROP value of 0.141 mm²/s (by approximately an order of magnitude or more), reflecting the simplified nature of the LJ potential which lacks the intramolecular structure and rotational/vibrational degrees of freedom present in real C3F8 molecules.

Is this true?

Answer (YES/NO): NO